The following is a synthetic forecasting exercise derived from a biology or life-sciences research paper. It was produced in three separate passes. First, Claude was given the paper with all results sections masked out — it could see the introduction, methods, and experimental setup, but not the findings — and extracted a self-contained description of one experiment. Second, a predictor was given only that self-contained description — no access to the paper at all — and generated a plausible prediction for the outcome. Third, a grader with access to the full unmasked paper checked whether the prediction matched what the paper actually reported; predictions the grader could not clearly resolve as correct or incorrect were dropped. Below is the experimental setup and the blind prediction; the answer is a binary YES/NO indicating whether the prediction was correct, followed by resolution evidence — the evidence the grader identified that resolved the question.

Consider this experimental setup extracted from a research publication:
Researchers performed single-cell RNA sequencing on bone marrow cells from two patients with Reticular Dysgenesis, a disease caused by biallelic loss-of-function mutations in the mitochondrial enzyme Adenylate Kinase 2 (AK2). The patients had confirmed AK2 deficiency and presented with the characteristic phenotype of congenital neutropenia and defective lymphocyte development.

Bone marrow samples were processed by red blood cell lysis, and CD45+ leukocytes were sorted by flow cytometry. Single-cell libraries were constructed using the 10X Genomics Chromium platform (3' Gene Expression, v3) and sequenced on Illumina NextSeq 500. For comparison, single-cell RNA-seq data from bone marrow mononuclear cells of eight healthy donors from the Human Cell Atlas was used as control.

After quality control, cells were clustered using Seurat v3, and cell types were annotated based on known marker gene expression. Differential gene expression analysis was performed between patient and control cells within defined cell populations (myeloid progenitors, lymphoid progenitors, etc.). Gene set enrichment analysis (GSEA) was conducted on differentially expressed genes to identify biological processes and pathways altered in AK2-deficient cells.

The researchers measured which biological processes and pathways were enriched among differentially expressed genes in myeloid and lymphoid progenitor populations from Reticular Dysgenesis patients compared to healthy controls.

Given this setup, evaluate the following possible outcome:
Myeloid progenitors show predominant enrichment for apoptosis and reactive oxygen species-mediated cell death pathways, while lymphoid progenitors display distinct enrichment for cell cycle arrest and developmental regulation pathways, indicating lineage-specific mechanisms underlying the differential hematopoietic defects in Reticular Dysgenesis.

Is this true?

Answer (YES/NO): NO